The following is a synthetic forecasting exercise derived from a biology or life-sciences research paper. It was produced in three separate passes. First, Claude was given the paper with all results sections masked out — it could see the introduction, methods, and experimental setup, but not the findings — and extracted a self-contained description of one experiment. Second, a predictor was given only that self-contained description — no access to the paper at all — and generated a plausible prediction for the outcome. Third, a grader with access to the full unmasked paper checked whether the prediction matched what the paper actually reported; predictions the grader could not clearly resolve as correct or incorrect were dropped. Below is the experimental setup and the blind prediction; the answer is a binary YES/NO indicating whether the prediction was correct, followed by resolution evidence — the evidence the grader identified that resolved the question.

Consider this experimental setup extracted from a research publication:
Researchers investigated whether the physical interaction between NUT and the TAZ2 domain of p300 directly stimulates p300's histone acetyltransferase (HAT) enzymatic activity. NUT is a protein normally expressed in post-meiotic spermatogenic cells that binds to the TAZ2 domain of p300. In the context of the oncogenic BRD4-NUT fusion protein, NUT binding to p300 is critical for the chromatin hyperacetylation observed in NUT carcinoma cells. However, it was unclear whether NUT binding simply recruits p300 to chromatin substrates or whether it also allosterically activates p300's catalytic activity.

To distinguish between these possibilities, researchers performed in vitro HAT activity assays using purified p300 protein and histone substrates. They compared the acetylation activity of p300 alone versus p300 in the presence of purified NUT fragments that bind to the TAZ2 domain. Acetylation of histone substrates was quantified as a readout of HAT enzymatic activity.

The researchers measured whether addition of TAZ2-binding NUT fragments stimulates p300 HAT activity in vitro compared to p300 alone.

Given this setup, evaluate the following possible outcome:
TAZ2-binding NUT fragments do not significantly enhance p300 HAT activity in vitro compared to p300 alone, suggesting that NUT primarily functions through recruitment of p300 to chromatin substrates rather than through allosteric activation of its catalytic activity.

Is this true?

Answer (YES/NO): NO